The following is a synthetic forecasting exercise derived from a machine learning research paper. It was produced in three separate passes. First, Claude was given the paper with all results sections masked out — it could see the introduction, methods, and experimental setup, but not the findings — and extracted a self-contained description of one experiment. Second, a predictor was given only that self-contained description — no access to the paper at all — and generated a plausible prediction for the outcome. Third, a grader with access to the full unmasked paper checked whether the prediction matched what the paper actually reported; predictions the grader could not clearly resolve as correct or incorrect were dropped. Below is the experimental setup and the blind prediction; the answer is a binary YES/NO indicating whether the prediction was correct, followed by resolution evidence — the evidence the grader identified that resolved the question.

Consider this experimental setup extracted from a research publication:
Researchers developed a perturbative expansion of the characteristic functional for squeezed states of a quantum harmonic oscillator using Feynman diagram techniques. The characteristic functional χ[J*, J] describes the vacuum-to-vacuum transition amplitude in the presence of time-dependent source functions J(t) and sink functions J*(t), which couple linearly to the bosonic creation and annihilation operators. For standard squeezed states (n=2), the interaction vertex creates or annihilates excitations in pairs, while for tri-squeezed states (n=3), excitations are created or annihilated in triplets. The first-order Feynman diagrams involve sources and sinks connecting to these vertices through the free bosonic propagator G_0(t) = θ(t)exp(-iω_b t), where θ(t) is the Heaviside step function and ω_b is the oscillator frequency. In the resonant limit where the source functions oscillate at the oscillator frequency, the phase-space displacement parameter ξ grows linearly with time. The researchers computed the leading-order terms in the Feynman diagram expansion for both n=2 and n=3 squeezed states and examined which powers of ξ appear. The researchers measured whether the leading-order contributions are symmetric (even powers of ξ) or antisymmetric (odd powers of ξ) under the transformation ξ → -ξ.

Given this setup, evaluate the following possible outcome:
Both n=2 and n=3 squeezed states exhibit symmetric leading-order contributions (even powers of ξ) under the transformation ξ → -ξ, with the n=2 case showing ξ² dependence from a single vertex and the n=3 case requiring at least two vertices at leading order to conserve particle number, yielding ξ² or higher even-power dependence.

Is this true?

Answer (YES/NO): NO